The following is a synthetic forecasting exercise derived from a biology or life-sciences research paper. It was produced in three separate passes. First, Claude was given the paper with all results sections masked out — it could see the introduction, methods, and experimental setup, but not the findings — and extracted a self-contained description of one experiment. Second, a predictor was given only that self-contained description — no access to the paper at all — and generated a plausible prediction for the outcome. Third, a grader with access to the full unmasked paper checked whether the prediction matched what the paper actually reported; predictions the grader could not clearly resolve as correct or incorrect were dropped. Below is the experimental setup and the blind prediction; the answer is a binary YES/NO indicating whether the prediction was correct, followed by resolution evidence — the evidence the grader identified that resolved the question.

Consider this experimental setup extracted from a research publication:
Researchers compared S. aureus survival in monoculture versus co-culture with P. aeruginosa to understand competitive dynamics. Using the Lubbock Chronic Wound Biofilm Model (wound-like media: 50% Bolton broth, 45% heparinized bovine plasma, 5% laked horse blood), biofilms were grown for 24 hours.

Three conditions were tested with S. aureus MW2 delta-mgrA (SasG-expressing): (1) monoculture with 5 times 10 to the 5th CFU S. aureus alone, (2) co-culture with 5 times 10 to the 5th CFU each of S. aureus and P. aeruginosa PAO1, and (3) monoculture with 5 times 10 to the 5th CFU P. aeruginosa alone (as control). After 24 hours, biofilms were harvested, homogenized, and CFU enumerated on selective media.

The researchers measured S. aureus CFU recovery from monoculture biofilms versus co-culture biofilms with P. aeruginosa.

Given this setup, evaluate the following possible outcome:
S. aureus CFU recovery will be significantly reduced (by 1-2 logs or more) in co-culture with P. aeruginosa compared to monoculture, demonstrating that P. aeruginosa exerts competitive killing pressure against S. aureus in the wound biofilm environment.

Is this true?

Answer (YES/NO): NO